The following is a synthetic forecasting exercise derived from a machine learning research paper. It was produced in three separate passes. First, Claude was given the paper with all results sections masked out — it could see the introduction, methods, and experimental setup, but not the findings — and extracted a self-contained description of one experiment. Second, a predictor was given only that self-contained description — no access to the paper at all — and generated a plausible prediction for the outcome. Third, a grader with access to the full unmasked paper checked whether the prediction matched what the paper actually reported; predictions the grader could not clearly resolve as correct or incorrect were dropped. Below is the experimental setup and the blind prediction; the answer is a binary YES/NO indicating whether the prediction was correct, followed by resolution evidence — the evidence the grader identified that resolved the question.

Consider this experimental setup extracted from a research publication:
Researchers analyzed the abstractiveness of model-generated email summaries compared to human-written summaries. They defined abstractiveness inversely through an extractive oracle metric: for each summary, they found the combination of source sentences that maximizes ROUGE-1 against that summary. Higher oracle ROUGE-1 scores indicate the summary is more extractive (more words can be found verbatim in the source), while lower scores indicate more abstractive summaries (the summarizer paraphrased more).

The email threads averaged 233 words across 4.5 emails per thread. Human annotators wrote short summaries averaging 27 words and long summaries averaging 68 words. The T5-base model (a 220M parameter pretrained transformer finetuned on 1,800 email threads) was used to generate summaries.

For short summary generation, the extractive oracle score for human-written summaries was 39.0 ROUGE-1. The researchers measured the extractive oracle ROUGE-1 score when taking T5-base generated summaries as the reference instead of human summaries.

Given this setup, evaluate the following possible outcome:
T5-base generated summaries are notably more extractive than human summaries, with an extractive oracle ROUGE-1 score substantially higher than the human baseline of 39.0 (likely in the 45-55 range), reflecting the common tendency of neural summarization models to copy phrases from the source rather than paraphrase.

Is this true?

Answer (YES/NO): YES